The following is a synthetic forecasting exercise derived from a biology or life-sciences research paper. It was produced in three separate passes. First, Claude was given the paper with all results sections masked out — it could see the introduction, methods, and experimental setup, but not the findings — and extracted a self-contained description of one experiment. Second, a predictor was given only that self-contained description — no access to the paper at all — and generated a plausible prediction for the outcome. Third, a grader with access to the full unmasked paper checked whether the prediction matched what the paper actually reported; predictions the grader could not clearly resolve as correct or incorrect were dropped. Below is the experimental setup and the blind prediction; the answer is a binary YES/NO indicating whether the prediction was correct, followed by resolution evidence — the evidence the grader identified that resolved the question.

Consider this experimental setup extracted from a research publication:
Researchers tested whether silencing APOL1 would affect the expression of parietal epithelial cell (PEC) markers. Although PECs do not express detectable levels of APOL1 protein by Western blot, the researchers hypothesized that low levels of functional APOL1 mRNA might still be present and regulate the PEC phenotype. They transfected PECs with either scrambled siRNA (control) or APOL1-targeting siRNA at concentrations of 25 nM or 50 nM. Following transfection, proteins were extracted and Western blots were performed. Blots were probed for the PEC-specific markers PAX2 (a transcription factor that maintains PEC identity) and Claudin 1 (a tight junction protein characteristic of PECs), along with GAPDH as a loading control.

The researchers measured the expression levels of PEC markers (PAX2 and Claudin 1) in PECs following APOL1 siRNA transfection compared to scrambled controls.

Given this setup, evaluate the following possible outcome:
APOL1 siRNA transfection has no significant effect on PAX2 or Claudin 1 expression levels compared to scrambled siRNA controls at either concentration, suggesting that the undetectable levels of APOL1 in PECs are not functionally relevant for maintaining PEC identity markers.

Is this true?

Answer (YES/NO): NO